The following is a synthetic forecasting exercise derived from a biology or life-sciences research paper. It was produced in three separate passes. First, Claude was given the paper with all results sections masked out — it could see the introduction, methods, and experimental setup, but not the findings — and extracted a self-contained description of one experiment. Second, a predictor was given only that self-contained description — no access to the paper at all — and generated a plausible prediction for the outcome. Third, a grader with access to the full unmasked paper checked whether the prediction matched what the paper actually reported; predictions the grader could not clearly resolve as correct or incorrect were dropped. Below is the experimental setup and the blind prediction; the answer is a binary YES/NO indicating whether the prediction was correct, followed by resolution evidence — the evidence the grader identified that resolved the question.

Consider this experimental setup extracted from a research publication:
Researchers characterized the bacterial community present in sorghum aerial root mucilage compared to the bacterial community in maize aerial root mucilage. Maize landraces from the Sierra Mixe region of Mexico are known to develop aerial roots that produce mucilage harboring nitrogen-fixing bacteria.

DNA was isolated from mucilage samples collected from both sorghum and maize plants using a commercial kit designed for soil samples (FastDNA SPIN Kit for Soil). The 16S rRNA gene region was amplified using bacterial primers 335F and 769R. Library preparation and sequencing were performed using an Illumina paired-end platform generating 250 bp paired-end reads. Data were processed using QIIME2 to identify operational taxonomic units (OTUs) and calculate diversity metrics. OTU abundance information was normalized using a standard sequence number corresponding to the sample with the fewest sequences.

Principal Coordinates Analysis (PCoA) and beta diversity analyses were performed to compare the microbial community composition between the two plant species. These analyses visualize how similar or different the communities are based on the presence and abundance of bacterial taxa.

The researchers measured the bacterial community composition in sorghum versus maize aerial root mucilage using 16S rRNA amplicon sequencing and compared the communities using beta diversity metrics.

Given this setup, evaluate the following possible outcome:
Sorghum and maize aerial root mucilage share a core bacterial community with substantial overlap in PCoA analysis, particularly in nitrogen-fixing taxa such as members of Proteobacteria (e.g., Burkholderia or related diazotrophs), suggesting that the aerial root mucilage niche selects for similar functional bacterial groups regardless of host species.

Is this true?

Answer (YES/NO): NO